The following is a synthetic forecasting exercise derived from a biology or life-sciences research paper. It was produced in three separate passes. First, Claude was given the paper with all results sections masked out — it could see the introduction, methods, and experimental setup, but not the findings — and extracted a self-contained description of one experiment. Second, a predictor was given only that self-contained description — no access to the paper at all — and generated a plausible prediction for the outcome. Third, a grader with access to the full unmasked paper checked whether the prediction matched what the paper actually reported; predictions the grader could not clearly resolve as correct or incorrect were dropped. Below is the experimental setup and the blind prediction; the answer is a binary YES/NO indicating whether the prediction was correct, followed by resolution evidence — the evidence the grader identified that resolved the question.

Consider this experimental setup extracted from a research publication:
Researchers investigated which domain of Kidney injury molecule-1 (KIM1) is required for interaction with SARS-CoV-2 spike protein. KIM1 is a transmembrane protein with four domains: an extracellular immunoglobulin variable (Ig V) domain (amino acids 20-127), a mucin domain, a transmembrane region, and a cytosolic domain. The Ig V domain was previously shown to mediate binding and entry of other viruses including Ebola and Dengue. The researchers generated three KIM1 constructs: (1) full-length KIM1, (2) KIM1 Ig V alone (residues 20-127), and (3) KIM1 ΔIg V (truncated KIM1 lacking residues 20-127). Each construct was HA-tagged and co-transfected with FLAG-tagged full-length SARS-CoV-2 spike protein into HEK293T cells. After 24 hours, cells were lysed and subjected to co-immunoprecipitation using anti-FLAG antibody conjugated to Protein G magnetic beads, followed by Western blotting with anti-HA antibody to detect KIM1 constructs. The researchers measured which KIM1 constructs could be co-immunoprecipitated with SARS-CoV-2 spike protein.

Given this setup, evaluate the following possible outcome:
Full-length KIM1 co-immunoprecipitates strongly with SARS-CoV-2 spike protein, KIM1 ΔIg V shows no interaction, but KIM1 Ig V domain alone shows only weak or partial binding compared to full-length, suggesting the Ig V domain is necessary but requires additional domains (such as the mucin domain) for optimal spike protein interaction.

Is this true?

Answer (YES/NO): NO